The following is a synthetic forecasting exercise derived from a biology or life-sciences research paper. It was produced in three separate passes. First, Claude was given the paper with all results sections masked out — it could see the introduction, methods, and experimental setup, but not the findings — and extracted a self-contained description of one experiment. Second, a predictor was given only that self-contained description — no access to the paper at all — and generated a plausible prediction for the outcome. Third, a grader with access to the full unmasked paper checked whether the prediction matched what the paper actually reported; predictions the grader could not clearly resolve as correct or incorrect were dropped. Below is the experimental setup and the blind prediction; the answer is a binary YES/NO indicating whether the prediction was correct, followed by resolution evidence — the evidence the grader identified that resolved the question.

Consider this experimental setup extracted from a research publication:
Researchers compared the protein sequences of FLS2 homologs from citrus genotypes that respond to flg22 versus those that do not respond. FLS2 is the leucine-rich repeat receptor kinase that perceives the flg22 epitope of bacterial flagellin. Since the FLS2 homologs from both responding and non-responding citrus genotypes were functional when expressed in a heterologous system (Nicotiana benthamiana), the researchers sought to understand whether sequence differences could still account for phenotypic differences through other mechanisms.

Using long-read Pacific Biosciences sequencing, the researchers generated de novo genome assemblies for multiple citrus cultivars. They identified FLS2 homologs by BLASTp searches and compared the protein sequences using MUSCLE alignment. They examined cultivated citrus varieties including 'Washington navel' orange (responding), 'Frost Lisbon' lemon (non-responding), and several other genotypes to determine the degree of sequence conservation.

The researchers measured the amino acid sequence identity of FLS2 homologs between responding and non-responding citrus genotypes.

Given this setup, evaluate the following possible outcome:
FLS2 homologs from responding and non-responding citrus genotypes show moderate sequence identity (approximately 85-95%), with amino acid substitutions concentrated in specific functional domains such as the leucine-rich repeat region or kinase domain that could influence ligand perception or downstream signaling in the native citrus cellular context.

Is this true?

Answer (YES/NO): NO